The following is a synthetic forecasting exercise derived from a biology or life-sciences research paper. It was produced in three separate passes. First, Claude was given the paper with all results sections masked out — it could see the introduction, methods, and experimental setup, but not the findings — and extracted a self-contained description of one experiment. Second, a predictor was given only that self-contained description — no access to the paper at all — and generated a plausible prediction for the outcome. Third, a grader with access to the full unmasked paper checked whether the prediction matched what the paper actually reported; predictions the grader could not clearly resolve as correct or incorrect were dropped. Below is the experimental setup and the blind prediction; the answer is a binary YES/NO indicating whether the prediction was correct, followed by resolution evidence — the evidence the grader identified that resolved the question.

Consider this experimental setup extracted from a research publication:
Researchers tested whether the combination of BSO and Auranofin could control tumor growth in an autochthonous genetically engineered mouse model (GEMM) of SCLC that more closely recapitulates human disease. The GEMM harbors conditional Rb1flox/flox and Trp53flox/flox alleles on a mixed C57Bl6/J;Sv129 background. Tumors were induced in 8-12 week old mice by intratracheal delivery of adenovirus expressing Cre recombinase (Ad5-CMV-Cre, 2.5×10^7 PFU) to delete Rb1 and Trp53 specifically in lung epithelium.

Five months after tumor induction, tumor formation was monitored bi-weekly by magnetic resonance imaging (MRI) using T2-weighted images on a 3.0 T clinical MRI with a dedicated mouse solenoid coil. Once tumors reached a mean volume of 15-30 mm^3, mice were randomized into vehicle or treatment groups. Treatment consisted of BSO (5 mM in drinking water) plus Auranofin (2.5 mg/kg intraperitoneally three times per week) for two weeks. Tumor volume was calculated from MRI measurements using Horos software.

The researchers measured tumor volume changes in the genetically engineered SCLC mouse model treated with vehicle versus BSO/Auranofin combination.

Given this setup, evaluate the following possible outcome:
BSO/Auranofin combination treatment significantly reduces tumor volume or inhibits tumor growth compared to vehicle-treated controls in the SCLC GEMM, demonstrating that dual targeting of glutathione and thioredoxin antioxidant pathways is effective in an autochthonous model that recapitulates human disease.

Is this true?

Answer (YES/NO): YES